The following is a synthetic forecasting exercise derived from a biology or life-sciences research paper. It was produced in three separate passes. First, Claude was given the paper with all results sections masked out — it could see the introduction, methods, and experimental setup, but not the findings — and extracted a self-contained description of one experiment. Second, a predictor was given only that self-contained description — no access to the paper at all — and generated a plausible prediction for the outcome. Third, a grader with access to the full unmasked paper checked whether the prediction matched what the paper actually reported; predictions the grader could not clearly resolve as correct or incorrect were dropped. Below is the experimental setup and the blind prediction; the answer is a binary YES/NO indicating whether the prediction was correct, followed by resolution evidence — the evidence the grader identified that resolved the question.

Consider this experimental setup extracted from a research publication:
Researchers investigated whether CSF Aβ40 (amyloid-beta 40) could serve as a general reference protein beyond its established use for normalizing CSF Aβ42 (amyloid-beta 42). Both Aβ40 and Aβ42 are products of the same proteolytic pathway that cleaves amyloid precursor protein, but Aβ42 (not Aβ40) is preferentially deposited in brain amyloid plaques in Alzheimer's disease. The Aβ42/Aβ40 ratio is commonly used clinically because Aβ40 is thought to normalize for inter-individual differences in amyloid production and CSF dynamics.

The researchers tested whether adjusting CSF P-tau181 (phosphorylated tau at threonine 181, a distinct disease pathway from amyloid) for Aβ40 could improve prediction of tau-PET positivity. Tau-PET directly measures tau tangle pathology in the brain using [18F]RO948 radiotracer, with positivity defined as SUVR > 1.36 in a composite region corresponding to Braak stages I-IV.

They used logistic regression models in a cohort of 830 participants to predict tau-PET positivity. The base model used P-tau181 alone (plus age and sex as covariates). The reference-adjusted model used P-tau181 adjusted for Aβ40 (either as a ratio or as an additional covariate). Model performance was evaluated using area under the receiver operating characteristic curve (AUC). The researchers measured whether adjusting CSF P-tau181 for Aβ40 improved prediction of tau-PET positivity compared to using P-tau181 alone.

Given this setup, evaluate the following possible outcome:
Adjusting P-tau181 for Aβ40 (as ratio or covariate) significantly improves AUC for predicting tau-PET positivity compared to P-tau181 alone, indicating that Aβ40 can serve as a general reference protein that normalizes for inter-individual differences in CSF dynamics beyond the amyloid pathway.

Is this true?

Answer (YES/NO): YES